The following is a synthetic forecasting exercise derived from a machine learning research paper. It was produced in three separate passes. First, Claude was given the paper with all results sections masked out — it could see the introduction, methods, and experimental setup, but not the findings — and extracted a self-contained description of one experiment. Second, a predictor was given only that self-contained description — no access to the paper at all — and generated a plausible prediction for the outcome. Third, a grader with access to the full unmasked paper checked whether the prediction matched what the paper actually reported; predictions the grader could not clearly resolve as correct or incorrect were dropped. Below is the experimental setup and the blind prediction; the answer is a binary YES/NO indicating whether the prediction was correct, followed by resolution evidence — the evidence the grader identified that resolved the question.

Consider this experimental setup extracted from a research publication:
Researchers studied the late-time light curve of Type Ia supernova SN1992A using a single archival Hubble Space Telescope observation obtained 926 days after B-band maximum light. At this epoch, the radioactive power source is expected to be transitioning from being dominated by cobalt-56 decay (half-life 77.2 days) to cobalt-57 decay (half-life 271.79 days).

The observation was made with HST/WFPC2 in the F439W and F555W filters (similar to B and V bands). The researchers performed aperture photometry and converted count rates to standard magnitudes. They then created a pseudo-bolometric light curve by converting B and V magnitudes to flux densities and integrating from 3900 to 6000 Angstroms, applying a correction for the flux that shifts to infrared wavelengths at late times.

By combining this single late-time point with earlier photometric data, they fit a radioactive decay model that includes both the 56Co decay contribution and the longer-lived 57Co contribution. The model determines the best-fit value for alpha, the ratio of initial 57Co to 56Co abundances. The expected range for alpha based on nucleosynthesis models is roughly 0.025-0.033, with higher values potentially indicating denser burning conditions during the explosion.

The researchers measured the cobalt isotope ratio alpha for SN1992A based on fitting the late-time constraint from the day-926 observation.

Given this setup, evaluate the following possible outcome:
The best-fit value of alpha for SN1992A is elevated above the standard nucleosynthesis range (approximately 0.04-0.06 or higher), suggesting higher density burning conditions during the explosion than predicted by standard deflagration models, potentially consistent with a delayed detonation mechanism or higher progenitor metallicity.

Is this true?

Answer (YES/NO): NO